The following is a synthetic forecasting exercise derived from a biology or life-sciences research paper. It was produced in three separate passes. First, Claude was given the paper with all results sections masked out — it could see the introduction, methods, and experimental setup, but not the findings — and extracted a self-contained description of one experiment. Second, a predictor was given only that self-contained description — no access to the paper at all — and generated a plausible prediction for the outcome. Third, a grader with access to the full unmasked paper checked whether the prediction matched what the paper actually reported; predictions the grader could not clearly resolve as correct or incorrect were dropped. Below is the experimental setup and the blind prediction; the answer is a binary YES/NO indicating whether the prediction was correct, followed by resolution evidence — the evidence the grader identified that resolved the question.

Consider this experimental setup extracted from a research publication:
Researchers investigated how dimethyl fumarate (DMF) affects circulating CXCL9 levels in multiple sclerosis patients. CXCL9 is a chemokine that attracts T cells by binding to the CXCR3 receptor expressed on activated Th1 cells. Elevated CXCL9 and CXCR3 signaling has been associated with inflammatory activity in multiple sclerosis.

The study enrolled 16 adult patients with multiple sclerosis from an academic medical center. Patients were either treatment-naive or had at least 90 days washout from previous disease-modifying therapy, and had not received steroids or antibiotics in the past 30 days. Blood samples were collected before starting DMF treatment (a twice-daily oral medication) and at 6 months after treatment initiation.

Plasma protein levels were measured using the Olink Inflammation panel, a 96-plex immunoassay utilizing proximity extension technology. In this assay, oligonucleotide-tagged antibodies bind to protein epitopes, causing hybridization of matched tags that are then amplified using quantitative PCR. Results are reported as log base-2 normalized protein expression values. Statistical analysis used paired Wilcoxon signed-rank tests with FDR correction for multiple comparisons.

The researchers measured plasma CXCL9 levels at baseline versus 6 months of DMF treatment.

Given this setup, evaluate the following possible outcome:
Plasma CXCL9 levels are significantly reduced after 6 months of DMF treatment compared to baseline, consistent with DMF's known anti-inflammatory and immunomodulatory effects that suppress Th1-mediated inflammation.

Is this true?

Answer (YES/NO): YES